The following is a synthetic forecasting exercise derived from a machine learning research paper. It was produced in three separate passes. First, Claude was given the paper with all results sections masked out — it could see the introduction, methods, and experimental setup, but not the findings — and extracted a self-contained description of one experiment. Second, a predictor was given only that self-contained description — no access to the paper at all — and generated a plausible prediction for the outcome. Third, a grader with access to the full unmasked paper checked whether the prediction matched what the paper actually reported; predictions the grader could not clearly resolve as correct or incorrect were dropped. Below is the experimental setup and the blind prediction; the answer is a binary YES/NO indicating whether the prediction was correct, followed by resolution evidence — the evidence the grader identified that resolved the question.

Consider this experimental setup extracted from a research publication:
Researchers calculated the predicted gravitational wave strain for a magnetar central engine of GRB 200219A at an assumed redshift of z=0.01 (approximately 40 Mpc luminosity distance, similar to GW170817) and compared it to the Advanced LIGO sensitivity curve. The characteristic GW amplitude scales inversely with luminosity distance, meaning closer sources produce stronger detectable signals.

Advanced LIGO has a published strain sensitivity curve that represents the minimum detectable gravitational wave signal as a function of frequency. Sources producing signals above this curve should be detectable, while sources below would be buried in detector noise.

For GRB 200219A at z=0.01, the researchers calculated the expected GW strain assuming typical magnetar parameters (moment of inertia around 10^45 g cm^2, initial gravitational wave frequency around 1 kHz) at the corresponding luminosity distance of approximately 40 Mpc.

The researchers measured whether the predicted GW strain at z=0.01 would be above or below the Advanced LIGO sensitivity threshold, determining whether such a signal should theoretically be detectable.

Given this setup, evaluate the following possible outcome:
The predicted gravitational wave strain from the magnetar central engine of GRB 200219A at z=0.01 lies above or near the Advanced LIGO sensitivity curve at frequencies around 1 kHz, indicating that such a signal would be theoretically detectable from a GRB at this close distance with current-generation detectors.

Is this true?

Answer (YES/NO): YES